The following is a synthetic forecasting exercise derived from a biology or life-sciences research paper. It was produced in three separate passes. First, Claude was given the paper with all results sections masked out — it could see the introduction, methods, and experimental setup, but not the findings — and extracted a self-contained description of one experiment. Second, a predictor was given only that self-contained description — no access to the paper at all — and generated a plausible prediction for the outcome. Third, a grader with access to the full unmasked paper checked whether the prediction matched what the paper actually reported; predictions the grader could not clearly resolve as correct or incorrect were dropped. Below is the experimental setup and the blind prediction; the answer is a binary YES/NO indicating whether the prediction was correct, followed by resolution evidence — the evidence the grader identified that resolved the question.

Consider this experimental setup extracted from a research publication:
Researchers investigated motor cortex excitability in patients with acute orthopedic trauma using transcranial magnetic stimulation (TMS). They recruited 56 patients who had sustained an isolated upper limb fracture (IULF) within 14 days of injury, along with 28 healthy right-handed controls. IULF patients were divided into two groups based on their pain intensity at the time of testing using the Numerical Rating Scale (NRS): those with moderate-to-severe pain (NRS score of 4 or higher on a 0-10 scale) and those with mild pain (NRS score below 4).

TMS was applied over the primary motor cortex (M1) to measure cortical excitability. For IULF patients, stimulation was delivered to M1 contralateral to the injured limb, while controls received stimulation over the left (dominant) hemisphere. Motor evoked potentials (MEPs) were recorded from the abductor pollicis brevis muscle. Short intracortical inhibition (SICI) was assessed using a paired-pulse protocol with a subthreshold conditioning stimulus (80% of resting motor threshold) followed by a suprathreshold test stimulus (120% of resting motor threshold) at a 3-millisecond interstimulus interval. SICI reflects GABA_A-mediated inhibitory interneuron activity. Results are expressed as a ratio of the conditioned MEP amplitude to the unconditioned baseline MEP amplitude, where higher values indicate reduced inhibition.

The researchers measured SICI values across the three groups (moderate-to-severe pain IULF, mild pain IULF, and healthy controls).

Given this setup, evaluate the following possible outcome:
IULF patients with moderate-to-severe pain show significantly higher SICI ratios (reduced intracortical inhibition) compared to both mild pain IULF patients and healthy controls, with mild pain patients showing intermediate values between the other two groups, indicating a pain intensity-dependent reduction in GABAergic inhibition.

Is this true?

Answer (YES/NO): NO